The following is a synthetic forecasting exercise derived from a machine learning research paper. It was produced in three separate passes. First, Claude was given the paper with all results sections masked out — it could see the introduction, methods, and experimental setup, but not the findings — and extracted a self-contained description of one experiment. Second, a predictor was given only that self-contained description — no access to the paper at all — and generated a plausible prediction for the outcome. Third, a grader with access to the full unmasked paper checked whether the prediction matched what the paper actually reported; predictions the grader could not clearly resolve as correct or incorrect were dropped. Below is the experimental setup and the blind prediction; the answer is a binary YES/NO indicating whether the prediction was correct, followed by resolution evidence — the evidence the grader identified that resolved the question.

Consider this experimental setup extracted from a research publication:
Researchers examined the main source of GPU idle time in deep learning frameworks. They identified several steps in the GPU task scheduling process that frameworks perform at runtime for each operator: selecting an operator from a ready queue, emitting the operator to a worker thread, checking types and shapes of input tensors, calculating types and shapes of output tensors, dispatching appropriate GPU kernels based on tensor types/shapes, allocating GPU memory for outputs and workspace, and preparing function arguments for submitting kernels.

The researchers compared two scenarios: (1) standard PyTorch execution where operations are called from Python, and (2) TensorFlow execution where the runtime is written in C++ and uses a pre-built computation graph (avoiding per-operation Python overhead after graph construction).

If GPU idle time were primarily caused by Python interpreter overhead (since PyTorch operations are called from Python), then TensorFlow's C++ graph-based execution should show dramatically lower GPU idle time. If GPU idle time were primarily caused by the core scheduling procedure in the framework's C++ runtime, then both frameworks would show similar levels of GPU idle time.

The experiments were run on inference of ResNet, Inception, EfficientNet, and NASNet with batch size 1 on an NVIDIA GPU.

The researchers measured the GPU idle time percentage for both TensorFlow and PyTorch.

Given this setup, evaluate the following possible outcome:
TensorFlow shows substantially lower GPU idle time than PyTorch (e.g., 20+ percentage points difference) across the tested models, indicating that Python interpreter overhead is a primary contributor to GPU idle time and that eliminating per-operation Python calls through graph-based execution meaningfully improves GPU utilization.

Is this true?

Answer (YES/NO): NO